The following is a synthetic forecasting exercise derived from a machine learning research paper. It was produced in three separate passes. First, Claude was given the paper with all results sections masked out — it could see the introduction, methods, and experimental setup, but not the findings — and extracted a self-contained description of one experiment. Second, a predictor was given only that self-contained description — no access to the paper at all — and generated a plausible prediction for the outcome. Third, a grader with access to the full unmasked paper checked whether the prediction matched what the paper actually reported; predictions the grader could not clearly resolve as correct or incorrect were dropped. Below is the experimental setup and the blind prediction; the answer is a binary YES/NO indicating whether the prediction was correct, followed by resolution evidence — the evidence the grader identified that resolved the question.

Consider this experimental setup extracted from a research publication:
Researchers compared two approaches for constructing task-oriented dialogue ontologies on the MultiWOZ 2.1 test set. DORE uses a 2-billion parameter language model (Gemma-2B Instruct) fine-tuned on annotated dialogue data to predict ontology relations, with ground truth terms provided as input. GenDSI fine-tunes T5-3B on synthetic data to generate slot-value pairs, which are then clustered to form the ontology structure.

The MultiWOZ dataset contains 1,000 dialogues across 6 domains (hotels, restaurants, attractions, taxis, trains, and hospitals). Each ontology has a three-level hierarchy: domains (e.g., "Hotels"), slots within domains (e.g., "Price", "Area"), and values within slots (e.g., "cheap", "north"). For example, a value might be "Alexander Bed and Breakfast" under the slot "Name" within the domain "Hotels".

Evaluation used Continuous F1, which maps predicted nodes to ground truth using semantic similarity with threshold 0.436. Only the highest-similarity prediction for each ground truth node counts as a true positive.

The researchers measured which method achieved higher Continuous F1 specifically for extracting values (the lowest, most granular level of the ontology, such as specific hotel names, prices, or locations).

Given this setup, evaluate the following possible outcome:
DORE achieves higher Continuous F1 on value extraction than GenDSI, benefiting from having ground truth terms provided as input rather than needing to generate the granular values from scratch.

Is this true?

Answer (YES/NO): YES